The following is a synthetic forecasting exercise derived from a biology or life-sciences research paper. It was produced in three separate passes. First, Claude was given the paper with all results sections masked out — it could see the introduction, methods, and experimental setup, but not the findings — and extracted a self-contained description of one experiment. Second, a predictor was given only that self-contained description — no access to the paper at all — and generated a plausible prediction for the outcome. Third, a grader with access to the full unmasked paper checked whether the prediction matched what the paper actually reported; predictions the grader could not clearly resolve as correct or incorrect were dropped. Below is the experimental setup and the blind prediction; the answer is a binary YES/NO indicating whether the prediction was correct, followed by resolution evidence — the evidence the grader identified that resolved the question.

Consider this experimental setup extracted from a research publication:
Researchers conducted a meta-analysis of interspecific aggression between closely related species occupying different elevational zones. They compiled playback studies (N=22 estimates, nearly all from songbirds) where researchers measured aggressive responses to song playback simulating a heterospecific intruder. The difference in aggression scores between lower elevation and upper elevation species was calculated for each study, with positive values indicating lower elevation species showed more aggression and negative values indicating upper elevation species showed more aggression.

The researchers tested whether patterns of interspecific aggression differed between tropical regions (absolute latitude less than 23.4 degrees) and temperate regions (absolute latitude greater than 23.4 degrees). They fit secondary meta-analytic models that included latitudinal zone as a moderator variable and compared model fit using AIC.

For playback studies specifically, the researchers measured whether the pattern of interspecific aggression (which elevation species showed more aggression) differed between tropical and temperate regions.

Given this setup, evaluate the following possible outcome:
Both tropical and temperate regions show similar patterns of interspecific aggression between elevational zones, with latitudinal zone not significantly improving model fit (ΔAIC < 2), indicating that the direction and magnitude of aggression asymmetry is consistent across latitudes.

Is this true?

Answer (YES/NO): NO